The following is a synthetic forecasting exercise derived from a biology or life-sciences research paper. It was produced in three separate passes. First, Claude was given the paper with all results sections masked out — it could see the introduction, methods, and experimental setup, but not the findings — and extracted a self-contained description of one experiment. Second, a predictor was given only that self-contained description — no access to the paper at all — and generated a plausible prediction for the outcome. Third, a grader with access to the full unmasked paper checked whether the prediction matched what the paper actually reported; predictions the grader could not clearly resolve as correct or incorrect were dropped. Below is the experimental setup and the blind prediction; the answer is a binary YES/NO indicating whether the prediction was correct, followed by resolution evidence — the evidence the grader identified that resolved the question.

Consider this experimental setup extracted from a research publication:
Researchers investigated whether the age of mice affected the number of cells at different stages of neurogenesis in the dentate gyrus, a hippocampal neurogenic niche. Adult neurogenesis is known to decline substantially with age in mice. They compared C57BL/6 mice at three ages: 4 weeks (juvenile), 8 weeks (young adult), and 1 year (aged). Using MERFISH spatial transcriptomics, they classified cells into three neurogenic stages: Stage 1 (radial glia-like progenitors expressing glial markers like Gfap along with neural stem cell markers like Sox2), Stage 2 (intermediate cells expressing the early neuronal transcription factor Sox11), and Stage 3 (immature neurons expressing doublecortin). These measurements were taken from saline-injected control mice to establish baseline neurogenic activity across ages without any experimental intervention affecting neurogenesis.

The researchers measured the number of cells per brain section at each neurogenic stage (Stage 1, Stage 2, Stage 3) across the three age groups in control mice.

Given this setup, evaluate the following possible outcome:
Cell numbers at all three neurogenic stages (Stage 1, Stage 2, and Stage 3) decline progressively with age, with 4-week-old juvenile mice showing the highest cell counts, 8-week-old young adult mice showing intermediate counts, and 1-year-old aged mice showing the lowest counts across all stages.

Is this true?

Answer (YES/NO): NO